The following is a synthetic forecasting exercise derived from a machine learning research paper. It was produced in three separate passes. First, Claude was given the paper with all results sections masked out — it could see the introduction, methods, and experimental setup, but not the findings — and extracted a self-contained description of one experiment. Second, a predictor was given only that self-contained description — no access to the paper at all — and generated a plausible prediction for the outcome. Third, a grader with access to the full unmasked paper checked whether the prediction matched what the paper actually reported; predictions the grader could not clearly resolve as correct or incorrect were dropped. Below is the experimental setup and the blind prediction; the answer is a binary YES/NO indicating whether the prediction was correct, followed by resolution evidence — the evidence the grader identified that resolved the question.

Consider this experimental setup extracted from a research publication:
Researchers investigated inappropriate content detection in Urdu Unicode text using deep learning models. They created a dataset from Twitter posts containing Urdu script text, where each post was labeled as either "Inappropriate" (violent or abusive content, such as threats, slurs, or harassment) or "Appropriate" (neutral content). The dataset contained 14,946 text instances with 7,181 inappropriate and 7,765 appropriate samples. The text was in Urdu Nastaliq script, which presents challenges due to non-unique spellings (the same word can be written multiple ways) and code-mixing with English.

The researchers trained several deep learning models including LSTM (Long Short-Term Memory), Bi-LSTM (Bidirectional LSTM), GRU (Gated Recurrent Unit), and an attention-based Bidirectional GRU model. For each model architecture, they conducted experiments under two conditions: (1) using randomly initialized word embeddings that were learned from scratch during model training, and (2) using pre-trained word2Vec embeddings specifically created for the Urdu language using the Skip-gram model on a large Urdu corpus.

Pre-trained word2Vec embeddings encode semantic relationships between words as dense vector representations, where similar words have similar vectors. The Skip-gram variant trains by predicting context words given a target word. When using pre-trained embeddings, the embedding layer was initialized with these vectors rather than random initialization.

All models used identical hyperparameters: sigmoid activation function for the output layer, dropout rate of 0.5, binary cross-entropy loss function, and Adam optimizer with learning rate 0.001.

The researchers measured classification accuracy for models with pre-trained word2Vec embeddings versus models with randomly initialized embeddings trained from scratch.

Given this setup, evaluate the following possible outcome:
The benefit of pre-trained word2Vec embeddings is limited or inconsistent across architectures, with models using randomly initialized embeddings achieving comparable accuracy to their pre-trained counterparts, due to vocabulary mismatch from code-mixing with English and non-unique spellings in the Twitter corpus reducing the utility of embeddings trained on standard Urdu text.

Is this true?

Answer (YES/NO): NO